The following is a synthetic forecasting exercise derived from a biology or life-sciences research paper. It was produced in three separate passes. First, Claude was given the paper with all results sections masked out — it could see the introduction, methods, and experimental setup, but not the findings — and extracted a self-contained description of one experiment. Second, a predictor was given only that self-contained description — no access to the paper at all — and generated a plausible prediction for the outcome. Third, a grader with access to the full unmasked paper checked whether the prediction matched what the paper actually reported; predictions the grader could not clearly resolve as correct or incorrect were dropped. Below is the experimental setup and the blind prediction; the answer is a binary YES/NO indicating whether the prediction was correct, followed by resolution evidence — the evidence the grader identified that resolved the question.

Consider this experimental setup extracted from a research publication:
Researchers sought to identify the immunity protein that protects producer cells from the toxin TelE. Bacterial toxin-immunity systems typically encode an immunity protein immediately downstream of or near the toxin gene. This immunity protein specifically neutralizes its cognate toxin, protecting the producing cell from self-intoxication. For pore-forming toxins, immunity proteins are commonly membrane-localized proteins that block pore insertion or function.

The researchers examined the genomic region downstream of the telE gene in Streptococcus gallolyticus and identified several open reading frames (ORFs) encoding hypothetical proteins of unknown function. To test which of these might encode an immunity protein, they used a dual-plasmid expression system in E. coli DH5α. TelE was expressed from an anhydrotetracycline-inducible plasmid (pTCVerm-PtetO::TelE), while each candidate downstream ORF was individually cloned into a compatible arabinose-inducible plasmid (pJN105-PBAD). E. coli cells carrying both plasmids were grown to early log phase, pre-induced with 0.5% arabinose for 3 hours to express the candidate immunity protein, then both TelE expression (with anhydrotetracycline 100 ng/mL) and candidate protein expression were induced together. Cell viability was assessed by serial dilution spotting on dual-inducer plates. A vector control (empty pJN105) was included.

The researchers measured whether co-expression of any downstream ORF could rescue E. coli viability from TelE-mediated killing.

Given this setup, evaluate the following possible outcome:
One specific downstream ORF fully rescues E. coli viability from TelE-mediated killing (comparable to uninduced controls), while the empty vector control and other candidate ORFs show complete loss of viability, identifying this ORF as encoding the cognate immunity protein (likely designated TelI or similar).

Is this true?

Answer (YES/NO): YES